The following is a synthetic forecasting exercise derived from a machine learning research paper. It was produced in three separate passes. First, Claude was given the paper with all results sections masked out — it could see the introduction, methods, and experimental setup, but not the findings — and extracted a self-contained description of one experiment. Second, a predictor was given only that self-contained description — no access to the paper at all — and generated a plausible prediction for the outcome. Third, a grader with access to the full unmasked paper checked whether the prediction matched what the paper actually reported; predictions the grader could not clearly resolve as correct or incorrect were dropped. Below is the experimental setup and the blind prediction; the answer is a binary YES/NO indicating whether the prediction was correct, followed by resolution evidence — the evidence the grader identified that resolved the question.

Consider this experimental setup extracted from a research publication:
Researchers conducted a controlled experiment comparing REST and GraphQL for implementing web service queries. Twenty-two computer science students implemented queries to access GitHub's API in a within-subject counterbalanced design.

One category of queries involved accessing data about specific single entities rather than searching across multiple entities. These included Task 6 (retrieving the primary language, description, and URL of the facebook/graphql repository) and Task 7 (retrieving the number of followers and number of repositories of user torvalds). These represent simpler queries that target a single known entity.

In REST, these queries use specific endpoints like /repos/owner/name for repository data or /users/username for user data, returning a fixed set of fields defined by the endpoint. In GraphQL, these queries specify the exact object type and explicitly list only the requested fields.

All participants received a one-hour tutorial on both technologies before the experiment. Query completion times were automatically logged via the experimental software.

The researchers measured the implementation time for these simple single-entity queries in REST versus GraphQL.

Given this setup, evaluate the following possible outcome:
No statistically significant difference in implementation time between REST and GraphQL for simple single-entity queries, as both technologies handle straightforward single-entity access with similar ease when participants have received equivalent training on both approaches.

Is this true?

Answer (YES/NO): YES